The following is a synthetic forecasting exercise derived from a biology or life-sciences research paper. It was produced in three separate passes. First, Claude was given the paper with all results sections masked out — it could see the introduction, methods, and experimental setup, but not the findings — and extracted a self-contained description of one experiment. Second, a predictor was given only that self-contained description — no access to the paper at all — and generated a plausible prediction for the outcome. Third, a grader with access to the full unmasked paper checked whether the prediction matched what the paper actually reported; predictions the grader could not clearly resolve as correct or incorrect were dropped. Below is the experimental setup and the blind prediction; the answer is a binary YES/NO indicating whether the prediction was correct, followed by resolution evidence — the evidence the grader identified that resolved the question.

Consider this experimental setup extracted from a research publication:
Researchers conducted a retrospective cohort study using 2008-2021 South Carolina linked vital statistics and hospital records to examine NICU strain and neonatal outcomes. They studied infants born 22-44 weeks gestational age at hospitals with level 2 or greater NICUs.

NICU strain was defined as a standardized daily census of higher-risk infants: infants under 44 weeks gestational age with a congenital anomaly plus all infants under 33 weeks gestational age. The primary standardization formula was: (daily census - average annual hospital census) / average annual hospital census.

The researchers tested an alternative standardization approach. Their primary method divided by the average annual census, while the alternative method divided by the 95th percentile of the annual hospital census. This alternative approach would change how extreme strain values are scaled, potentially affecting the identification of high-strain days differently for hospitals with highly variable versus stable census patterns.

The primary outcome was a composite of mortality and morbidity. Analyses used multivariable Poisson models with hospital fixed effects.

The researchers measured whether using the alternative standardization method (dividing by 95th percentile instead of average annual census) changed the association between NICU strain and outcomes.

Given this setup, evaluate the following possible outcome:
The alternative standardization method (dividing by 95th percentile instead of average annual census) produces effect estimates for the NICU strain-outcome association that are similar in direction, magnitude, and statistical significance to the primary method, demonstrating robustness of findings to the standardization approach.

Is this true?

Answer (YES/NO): YES